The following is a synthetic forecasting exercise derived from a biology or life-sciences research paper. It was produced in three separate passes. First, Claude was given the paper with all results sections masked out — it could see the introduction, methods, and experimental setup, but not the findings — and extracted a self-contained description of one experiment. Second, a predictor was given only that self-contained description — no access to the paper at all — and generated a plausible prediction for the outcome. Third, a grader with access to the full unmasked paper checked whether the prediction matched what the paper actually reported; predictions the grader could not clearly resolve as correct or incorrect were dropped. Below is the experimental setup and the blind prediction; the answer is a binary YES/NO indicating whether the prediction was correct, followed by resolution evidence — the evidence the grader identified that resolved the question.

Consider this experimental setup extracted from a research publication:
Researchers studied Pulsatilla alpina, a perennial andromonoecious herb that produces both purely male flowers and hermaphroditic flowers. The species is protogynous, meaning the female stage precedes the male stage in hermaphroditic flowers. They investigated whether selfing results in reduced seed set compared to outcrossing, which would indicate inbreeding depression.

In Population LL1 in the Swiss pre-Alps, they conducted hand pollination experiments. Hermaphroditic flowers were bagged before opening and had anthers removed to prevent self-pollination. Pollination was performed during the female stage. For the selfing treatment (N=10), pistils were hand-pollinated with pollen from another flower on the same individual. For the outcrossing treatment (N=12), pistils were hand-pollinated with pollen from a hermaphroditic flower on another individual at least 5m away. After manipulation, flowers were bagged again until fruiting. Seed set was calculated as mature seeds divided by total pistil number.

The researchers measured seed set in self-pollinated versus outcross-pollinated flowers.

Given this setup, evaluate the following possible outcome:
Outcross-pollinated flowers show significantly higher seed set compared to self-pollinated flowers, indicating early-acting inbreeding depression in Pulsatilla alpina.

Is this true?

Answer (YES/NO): YES